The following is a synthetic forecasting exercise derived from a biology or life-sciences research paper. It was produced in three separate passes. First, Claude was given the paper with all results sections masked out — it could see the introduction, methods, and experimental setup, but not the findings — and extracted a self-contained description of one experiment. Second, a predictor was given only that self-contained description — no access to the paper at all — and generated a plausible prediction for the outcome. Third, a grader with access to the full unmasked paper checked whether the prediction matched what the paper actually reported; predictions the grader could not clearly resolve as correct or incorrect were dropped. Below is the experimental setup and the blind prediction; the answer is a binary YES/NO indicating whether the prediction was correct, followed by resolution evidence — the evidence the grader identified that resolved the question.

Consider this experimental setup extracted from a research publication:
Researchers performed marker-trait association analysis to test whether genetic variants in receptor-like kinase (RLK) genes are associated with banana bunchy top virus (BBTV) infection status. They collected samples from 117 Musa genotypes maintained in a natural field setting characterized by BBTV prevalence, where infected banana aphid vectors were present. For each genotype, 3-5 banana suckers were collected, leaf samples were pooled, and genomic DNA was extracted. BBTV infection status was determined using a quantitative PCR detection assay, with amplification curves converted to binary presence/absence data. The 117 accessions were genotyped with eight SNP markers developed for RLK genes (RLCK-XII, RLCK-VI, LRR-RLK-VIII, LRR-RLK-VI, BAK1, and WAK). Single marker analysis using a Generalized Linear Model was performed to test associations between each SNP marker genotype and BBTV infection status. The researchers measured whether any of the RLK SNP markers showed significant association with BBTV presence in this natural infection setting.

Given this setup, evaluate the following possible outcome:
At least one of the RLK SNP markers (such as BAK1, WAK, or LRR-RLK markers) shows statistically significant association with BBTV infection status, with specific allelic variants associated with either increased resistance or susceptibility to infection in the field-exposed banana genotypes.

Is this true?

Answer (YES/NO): NO